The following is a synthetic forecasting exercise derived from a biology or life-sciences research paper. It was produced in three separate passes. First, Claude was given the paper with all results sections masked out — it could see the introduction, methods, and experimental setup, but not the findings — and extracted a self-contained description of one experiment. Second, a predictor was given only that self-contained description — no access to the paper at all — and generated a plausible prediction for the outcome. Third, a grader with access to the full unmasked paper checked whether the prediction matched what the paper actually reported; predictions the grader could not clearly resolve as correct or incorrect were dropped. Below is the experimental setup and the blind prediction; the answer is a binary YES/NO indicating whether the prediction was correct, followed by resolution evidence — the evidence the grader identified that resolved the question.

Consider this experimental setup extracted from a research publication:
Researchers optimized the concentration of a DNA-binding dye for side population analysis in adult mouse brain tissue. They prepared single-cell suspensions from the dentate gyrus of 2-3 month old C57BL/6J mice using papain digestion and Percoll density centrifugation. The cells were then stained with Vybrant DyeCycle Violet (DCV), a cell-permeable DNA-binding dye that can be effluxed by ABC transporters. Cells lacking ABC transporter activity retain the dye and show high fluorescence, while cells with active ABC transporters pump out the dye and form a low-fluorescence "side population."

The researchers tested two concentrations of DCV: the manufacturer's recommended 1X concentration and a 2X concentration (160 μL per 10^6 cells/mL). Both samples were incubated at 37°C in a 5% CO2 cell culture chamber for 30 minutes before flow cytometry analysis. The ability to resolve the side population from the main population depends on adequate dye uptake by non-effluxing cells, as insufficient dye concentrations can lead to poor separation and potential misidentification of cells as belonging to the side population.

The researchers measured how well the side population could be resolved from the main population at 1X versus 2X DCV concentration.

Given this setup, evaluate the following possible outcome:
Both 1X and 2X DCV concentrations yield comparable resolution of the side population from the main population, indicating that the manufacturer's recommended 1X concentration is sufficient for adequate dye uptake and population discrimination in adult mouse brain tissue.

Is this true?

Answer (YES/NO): NO